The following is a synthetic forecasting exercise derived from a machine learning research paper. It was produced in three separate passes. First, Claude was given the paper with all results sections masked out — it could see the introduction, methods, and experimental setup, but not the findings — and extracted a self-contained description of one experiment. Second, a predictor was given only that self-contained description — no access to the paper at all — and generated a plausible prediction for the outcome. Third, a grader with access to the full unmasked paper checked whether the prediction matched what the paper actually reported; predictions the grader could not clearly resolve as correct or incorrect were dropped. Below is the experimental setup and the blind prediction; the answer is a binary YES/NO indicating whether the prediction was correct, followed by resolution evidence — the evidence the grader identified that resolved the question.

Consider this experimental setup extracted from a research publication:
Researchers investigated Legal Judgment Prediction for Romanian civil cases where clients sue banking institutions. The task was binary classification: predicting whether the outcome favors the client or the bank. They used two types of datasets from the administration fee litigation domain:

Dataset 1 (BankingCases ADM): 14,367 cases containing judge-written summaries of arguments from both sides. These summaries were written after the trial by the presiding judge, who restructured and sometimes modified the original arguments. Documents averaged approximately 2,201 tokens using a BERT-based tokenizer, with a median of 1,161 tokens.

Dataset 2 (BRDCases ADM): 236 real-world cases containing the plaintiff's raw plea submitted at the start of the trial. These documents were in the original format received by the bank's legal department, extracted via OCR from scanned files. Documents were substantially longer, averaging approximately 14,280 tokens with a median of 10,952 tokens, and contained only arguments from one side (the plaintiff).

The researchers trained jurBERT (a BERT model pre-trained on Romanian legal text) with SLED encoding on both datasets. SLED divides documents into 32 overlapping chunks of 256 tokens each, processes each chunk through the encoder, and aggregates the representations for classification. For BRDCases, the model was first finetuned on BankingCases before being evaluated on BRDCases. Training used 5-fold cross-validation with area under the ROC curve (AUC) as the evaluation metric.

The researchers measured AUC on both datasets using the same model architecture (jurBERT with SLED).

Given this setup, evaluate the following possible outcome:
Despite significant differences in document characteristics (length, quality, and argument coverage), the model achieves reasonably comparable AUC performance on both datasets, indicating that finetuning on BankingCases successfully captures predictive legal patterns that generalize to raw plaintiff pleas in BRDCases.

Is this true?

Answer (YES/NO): YES